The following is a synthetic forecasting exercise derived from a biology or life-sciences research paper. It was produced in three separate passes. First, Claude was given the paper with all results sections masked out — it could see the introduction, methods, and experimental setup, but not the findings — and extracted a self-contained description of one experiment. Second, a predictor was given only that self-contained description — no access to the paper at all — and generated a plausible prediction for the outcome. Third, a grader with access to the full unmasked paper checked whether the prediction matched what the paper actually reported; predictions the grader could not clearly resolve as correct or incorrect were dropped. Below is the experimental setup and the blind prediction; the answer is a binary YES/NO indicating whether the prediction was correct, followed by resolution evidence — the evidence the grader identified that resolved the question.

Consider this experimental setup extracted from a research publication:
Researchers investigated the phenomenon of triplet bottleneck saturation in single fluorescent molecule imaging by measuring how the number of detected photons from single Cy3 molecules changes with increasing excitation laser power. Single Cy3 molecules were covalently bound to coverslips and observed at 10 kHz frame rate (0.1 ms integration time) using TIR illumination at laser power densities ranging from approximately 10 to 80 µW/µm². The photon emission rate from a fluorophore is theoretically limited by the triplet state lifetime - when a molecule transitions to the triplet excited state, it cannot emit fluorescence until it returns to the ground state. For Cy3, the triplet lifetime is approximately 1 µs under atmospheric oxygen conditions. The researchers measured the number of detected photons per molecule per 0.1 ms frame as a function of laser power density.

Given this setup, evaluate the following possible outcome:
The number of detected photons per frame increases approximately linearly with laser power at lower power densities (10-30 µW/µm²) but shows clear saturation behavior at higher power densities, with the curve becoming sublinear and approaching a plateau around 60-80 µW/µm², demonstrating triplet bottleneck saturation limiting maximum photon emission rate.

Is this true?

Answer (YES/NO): NO